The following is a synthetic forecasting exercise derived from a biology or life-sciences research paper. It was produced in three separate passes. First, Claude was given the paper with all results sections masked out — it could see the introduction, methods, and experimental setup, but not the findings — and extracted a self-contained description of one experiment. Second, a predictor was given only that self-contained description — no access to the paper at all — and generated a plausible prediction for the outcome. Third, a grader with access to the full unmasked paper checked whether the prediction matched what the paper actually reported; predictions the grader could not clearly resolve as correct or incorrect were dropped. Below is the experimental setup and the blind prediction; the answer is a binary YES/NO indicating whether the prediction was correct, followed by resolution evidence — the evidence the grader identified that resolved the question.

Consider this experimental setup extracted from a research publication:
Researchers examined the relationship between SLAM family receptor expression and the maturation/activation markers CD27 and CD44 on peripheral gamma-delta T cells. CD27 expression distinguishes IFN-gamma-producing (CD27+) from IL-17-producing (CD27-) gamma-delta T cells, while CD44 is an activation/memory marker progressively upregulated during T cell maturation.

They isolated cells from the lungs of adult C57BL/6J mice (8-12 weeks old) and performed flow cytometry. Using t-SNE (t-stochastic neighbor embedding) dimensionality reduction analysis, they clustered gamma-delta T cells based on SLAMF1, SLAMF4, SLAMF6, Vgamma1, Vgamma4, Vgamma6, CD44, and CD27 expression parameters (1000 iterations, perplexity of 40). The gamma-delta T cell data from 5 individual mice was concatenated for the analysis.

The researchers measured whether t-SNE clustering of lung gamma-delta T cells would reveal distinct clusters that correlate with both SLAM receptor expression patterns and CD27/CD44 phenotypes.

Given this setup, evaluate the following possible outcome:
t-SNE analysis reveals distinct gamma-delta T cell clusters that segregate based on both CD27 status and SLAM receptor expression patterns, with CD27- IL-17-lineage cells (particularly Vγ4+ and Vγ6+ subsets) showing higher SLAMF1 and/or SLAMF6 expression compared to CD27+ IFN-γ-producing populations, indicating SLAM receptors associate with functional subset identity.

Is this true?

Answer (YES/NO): NO